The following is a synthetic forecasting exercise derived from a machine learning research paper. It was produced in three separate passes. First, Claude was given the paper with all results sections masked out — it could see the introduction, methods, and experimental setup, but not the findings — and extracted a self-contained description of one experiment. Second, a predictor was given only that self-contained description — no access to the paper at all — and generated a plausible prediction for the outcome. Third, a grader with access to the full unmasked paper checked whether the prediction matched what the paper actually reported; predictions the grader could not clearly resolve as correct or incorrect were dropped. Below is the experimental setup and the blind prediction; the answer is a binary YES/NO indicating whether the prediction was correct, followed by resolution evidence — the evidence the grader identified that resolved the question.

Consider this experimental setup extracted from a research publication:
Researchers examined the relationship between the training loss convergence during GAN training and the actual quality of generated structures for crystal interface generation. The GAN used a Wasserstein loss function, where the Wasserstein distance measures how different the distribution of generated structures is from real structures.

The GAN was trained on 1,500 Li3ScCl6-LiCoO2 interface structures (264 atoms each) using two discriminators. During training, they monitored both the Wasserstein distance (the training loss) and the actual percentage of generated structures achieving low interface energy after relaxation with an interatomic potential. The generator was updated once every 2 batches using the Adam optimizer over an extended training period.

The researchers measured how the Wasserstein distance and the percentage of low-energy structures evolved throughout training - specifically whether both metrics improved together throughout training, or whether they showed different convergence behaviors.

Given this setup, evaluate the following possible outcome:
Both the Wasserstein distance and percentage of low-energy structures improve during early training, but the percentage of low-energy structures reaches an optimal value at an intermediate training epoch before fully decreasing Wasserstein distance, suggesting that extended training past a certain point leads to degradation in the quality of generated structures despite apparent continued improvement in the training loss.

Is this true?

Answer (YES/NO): NO